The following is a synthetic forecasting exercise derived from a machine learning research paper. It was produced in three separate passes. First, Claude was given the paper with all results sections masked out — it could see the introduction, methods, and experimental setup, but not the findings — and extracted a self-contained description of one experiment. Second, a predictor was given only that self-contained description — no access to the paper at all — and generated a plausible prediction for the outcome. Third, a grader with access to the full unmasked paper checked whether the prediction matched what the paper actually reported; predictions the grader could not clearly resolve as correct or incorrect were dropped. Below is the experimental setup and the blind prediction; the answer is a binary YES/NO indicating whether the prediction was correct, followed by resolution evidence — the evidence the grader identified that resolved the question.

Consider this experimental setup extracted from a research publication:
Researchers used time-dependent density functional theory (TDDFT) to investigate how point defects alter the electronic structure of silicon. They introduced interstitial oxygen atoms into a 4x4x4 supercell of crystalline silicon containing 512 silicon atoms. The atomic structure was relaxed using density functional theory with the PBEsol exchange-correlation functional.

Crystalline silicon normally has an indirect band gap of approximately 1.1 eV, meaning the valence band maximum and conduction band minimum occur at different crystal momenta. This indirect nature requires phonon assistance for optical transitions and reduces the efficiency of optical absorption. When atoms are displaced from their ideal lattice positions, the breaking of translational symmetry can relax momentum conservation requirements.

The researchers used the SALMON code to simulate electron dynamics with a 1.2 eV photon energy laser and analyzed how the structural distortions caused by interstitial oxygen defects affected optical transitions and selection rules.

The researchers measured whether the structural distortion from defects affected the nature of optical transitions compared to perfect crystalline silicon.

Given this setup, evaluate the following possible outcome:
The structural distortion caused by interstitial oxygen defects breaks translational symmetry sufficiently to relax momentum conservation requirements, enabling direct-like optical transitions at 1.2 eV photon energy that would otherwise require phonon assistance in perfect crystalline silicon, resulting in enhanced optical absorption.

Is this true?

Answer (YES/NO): YES